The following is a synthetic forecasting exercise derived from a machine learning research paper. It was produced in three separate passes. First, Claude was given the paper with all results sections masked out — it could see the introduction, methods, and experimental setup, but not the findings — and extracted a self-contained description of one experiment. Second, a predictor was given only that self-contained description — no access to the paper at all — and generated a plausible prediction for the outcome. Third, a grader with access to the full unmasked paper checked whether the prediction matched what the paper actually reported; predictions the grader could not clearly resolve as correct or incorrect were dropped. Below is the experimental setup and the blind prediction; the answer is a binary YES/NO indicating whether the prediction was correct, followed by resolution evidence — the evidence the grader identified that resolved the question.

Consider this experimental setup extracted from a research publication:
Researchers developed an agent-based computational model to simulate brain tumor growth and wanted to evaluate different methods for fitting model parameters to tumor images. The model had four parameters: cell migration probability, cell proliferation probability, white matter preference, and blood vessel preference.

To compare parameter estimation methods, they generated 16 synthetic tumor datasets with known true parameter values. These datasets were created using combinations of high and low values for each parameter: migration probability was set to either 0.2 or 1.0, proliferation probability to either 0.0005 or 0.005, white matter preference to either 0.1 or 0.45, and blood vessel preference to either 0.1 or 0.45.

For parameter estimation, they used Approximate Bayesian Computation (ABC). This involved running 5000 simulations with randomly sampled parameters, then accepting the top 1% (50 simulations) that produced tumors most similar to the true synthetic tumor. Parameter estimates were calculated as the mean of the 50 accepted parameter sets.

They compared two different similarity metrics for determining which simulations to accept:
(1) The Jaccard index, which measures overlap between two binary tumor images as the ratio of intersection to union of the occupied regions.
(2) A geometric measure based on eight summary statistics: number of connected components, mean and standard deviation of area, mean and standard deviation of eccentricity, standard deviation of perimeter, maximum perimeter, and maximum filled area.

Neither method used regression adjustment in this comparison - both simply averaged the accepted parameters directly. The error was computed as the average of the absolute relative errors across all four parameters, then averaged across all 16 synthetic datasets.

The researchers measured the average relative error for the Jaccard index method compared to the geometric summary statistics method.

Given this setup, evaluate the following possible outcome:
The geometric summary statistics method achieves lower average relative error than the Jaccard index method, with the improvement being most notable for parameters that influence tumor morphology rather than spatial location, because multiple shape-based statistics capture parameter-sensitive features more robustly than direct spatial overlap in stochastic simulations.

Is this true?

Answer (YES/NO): NO